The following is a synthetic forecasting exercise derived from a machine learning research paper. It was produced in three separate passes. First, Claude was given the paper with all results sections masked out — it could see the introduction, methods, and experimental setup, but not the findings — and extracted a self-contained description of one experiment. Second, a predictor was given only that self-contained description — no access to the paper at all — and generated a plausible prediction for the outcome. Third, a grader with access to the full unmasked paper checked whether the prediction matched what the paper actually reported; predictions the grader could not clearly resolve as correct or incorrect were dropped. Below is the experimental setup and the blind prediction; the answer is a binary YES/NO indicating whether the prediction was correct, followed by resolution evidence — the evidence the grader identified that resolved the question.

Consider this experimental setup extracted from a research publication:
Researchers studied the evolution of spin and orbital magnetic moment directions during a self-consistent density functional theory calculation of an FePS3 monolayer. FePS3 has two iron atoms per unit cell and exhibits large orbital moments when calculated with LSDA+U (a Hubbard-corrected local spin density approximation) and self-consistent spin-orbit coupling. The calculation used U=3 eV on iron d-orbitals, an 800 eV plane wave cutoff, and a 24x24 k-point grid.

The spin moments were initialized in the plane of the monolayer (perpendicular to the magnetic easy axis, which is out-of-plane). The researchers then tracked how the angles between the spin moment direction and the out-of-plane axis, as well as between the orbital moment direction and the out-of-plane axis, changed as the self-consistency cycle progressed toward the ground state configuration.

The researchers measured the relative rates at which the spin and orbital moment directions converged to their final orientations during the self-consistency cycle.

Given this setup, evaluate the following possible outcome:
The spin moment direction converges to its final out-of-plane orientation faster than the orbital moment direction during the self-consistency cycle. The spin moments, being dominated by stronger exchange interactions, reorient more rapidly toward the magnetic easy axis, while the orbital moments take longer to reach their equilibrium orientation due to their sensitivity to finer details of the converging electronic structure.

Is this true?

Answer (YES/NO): NO